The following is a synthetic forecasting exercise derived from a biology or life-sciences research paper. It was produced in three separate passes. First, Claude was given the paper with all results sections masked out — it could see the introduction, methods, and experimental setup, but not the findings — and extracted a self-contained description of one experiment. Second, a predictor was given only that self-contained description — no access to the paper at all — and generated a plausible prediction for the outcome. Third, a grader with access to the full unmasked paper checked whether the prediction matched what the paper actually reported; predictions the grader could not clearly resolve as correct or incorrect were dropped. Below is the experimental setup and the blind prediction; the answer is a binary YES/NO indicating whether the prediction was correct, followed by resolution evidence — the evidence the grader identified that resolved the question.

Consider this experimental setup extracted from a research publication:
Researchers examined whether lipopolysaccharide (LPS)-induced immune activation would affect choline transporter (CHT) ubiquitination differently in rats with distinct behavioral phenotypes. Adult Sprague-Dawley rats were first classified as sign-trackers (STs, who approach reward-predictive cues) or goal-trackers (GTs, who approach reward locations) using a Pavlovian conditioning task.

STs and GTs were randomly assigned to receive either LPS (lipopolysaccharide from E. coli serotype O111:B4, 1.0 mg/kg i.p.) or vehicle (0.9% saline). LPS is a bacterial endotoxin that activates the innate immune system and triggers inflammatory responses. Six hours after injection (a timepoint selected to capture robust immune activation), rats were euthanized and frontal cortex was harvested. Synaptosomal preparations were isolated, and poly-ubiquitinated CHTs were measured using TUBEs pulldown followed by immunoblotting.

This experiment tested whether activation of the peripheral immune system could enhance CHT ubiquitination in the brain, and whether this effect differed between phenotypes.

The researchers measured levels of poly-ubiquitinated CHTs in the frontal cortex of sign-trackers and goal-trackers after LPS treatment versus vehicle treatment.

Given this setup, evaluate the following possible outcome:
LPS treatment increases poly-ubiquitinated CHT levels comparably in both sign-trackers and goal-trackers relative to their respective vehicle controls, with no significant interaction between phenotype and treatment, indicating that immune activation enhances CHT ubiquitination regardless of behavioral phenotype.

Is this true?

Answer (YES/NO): NO